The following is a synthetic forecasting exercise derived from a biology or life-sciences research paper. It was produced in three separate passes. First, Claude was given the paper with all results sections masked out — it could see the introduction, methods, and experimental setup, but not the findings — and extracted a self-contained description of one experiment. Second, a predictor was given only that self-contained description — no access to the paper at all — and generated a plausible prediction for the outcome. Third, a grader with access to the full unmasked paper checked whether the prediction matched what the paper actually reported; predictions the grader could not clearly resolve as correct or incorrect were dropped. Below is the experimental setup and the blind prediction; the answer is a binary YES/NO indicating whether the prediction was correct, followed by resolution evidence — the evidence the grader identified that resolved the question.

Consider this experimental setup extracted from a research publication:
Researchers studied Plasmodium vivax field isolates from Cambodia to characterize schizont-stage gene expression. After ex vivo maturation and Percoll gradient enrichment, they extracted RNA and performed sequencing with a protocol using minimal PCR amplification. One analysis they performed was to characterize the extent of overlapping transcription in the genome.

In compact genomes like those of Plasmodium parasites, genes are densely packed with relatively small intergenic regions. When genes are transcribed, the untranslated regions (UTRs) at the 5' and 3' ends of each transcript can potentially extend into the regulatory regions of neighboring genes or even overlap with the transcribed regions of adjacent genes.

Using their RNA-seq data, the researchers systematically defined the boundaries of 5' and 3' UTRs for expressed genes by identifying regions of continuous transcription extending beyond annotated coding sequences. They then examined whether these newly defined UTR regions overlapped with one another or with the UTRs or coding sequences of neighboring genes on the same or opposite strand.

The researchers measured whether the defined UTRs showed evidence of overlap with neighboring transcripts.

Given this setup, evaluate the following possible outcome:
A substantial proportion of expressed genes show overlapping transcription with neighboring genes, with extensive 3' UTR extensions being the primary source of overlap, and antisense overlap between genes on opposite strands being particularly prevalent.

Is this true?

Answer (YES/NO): NO